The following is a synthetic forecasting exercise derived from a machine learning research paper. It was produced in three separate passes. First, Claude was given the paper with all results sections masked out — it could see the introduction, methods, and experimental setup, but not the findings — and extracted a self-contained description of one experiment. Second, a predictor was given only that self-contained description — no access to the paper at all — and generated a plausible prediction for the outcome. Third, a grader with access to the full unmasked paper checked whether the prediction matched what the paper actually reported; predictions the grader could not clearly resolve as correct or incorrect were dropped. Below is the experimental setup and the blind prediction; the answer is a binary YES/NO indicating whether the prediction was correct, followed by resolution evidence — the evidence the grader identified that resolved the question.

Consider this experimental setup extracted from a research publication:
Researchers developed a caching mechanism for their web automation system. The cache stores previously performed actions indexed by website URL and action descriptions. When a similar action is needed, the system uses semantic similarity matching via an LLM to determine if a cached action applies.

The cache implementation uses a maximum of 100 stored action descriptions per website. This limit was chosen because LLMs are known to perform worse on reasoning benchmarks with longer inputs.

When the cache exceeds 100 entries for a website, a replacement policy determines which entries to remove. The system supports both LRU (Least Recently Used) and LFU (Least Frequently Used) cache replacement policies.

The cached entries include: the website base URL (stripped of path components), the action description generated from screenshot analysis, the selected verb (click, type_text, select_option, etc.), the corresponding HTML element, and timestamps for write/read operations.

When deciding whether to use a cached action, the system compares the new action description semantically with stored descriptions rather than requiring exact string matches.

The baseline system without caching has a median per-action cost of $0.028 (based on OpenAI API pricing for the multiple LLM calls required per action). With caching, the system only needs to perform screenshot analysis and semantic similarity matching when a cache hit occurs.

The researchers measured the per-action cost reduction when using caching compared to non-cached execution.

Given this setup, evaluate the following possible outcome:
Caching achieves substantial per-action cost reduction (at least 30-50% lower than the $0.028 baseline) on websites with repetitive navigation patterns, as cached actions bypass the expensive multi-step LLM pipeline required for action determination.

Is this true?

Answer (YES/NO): YES